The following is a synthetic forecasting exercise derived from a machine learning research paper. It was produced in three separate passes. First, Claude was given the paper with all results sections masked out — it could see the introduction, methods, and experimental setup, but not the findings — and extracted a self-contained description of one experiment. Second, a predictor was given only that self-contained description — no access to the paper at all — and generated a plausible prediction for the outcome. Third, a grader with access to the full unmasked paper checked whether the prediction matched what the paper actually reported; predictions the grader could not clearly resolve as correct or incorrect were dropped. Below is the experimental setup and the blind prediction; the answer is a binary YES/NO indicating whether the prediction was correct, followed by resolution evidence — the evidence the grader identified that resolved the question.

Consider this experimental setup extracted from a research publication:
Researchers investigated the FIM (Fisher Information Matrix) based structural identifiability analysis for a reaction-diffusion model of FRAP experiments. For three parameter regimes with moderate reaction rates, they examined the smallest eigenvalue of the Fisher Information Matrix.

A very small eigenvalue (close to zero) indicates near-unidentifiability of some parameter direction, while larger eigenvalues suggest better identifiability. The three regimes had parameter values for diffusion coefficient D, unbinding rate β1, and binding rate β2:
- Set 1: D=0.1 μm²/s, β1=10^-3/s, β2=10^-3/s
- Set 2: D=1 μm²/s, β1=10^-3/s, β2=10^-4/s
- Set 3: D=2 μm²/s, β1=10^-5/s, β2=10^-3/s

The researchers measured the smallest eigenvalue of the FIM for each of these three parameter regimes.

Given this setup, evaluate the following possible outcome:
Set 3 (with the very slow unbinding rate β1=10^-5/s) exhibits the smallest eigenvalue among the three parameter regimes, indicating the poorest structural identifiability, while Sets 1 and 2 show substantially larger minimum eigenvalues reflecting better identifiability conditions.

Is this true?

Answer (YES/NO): NO